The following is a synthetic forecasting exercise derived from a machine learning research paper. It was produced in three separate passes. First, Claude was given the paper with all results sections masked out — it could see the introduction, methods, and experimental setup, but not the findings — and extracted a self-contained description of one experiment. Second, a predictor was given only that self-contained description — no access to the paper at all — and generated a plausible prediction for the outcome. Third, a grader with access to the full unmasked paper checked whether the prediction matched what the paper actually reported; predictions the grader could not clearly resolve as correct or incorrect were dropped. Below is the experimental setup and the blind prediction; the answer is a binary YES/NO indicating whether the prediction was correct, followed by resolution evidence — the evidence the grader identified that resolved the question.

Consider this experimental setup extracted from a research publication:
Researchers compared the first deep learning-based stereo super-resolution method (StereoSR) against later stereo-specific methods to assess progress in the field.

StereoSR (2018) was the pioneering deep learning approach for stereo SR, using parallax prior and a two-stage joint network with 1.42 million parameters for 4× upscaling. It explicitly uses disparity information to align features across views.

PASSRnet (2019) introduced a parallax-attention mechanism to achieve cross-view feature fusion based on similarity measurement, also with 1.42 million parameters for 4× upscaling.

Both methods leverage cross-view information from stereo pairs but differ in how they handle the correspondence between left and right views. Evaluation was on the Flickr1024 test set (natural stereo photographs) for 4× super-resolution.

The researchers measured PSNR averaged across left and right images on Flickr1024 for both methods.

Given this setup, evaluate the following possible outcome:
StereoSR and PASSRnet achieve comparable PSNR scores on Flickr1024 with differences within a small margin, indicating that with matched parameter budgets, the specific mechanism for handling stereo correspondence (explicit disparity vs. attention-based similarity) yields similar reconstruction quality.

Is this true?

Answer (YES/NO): NO